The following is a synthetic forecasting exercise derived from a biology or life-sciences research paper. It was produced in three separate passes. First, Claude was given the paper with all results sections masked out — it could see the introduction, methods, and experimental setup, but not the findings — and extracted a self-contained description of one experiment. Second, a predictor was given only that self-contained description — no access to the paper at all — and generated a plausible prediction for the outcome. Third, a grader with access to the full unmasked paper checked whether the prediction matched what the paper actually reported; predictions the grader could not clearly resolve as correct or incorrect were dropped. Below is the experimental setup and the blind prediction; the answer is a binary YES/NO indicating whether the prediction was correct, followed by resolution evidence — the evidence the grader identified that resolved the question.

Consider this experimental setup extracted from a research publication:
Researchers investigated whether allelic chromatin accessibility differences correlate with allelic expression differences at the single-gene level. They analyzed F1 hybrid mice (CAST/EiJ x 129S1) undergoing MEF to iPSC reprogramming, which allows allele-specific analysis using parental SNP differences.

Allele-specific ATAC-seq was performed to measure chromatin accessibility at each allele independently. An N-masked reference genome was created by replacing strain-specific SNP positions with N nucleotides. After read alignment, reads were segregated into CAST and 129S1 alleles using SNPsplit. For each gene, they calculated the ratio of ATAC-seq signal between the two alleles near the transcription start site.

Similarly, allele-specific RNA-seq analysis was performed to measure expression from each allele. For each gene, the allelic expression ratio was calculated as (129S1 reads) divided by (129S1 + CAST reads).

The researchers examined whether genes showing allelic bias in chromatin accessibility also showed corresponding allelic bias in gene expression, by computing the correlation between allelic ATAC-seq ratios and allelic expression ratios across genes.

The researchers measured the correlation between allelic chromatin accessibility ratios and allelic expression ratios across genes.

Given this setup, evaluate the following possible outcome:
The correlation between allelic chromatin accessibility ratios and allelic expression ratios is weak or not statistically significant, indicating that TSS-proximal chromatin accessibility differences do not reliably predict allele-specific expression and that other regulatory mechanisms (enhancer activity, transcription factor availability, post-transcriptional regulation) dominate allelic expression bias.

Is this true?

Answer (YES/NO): NO